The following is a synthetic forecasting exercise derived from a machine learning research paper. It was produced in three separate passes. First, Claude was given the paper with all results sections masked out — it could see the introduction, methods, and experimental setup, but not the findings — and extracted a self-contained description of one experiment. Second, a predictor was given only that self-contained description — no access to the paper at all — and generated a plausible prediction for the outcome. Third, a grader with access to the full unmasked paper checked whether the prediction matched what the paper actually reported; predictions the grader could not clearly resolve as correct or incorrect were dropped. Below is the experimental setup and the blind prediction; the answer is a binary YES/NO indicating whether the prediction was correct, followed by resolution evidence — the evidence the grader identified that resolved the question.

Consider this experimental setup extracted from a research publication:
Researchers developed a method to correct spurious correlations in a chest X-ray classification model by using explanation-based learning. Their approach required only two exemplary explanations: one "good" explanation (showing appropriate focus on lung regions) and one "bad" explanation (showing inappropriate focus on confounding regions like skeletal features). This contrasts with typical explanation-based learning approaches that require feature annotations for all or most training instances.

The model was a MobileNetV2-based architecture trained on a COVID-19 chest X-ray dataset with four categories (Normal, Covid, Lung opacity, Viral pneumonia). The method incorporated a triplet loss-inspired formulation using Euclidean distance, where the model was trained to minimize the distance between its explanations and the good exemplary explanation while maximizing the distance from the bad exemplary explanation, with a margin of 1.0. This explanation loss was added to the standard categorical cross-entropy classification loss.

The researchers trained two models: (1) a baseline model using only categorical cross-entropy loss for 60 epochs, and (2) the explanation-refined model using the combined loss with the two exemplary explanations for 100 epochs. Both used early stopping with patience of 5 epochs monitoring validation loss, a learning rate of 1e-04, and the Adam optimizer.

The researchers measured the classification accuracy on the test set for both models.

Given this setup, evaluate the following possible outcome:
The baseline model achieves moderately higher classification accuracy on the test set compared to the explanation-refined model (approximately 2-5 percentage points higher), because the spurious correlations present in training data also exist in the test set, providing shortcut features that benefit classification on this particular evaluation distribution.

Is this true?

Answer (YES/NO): YES